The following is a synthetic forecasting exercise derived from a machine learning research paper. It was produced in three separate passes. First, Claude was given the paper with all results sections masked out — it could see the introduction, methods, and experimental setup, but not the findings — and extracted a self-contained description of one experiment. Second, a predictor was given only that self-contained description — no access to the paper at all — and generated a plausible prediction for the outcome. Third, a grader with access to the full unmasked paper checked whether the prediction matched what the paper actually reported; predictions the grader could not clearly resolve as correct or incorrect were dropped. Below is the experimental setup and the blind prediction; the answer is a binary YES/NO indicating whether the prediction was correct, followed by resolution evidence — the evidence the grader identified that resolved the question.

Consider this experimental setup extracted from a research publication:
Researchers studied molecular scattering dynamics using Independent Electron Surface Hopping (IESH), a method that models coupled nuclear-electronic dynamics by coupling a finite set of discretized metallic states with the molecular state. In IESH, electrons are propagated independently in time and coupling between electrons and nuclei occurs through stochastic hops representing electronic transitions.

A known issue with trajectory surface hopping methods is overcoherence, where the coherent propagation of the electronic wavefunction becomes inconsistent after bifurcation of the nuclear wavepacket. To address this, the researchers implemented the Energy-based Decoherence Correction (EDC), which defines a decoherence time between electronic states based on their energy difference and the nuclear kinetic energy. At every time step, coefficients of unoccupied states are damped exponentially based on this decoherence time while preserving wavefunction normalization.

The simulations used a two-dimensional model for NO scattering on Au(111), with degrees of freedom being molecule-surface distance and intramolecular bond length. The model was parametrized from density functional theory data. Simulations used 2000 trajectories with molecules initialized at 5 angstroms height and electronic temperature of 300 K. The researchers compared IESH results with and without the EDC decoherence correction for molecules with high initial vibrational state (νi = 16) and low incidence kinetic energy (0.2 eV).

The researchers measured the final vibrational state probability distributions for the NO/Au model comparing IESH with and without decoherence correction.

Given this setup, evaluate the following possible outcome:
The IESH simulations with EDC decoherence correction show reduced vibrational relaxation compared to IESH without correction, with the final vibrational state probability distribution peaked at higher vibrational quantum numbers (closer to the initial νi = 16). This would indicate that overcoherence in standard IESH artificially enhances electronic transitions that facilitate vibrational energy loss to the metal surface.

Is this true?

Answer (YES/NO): NO